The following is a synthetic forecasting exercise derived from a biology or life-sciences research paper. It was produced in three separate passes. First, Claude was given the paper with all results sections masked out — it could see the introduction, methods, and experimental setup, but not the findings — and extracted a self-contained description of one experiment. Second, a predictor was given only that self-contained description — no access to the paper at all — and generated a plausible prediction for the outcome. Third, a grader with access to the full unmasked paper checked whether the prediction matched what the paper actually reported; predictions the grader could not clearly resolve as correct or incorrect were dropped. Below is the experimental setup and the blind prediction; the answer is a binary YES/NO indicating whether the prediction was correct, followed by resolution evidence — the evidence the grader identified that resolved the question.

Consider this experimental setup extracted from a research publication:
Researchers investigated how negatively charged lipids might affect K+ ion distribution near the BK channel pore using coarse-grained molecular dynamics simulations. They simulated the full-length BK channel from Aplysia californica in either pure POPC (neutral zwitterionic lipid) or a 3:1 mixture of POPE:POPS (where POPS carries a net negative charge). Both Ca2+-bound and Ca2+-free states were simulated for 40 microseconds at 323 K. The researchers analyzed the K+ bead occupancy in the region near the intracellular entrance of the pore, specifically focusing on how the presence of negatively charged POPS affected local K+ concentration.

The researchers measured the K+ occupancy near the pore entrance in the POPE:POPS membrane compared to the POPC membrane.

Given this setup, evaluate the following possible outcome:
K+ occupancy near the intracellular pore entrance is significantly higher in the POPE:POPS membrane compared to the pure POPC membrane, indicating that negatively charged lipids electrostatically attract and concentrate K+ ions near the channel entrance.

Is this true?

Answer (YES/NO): NO